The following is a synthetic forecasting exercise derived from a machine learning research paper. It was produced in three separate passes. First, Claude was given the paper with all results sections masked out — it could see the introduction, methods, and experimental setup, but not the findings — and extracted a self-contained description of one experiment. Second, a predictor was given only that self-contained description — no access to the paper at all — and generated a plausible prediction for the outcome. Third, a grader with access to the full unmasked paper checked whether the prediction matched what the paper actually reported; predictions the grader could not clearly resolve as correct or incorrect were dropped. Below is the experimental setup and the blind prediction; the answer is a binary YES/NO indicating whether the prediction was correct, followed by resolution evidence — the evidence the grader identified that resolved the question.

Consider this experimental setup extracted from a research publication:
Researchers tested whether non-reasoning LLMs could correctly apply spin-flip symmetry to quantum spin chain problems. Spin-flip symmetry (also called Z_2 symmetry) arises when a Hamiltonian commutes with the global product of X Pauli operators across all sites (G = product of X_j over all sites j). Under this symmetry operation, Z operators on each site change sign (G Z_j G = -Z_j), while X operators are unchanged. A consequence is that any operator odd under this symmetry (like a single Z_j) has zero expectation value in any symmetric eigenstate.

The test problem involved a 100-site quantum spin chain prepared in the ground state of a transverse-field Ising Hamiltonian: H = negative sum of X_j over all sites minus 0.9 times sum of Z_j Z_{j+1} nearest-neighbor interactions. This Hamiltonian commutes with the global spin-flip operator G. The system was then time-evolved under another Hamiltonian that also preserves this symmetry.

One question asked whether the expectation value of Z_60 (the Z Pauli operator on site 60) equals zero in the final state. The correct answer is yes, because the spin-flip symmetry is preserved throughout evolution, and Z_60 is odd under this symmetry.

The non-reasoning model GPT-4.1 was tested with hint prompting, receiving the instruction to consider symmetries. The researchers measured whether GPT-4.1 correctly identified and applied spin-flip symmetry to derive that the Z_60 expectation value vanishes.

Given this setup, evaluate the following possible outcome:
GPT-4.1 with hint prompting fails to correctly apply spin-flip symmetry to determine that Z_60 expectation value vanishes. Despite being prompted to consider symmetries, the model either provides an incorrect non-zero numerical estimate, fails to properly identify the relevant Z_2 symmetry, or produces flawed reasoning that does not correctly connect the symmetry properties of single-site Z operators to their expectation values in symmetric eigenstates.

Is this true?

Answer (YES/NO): NO